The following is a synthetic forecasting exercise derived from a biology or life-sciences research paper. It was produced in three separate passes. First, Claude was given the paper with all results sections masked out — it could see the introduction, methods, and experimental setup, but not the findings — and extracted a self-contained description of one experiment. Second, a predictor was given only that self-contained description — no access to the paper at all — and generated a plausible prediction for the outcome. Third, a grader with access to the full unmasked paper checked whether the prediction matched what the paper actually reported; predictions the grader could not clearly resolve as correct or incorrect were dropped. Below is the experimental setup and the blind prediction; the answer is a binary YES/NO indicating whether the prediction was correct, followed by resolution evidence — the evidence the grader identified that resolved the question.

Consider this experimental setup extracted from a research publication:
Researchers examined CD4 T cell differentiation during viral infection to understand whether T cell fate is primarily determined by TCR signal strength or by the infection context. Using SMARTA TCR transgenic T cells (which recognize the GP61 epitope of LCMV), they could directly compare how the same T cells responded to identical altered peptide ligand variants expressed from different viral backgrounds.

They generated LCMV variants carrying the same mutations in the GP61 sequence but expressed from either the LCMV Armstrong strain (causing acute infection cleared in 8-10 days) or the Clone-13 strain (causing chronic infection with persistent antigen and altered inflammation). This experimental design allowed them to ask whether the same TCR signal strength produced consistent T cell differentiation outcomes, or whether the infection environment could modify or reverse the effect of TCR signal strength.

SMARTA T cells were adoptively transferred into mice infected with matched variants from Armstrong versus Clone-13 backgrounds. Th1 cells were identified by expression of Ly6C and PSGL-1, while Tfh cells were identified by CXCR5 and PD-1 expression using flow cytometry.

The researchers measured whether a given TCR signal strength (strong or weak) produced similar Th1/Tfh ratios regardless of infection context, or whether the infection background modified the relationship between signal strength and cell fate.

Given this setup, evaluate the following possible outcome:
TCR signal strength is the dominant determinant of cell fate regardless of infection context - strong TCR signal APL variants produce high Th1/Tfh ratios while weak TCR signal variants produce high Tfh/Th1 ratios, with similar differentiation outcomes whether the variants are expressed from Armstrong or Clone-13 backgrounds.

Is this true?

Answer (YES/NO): NO